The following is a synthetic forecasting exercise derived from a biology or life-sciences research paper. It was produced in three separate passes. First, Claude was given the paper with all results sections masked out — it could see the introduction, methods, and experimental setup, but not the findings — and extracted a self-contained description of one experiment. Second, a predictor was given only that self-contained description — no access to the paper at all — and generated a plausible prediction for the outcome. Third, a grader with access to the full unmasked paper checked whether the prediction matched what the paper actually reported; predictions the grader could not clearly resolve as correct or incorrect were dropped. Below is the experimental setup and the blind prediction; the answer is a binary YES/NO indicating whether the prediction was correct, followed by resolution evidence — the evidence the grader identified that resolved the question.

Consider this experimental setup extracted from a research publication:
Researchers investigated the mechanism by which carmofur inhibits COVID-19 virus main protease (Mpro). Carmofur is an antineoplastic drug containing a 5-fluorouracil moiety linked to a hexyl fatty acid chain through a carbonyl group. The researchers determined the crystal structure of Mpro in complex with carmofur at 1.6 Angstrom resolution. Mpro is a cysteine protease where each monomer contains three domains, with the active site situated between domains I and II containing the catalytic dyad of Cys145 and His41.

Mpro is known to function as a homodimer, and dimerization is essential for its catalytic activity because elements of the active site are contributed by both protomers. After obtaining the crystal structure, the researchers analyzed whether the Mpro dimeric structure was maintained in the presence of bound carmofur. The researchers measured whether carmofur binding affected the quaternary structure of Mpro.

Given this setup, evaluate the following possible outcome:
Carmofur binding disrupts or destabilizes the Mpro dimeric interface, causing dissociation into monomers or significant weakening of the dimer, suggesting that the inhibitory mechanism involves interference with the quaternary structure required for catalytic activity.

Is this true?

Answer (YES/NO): NO